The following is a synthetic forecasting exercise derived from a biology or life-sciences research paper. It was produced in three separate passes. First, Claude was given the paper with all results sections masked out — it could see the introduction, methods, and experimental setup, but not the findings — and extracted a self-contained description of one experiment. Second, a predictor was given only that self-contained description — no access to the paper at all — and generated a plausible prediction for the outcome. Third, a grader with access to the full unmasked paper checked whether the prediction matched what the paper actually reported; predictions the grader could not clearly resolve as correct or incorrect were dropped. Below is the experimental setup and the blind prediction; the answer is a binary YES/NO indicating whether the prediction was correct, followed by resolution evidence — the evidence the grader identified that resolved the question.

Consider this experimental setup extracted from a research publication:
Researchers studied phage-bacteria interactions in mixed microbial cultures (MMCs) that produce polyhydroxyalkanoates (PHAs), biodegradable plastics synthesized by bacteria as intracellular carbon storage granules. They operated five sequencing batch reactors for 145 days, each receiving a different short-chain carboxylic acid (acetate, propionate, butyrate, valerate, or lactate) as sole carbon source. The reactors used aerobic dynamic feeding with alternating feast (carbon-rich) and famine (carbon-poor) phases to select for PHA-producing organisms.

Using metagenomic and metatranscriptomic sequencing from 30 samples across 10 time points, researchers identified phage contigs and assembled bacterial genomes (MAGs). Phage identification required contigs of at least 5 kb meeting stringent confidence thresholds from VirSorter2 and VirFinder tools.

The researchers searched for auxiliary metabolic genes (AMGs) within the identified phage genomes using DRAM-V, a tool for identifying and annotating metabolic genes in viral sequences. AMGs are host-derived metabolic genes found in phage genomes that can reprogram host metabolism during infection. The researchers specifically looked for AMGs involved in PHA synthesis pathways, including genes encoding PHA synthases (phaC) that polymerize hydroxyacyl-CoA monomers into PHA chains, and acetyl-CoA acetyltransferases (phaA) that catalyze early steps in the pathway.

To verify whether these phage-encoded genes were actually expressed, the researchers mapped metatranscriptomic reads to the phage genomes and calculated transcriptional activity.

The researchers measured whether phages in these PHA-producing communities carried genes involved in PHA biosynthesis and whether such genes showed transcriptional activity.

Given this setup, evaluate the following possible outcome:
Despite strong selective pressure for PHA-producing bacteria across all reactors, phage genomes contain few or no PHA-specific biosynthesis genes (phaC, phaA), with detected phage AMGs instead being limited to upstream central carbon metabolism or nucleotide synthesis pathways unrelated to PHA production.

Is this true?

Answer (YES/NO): NO